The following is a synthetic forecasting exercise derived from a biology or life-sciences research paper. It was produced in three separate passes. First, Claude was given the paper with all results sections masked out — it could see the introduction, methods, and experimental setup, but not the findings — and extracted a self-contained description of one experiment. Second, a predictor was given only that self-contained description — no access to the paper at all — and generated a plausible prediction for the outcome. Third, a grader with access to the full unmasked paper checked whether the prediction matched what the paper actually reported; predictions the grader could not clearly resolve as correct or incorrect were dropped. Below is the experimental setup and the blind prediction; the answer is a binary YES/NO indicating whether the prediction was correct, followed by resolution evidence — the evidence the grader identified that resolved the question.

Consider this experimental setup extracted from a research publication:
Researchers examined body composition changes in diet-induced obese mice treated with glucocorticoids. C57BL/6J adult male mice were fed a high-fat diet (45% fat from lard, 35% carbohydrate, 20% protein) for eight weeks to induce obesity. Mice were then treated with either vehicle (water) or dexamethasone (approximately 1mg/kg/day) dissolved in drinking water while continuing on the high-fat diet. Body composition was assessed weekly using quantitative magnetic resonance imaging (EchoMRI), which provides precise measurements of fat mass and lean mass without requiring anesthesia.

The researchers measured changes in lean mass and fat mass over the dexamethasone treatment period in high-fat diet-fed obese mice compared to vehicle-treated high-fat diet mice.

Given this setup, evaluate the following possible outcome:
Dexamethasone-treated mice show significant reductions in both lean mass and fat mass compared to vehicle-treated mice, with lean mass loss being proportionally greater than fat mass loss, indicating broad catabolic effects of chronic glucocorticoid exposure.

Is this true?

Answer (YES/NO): NO